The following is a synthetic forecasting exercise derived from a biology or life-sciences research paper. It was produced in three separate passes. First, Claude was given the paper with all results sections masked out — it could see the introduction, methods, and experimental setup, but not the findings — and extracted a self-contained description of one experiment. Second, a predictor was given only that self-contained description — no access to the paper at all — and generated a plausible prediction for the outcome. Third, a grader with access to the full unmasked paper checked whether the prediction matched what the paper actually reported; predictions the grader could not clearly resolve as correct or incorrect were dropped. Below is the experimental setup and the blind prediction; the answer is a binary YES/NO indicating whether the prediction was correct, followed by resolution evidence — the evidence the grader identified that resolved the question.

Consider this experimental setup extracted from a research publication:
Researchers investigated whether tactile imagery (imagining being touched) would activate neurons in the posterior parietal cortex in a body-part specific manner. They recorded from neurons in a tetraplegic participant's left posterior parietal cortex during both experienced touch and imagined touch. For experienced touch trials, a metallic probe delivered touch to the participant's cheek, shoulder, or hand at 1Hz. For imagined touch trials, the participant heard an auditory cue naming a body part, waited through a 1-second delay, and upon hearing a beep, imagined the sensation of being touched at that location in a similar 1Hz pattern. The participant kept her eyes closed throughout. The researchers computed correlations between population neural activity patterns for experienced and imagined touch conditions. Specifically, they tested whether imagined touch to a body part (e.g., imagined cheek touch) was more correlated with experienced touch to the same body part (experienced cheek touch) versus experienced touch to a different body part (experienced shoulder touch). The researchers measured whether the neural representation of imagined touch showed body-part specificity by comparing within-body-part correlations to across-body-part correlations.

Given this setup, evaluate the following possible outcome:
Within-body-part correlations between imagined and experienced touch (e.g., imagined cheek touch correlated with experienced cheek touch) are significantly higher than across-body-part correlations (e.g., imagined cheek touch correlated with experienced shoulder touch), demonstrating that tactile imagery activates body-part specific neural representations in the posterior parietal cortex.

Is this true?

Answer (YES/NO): YES